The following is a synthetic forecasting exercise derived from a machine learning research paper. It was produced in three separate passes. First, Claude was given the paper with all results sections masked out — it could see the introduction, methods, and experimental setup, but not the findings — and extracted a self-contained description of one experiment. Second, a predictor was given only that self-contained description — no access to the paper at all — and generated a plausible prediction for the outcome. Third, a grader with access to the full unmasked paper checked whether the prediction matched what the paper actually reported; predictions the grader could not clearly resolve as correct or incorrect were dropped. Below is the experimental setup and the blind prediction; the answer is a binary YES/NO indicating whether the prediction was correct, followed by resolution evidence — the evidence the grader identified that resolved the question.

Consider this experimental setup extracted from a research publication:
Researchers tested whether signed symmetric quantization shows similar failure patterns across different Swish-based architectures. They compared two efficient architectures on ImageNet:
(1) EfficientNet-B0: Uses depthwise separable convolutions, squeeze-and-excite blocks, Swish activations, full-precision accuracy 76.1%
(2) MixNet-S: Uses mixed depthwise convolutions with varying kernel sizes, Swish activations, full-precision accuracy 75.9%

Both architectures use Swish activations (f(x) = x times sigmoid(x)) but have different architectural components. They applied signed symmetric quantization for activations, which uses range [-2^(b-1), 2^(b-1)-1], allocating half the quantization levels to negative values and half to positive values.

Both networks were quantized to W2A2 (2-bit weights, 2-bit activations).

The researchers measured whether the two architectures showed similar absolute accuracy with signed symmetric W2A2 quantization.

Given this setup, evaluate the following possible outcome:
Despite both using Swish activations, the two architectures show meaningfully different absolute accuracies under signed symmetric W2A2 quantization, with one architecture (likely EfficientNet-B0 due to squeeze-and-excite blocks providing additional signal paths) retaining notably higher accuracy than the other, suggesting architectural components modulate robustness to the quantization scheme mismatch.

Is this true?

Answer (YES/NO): NO